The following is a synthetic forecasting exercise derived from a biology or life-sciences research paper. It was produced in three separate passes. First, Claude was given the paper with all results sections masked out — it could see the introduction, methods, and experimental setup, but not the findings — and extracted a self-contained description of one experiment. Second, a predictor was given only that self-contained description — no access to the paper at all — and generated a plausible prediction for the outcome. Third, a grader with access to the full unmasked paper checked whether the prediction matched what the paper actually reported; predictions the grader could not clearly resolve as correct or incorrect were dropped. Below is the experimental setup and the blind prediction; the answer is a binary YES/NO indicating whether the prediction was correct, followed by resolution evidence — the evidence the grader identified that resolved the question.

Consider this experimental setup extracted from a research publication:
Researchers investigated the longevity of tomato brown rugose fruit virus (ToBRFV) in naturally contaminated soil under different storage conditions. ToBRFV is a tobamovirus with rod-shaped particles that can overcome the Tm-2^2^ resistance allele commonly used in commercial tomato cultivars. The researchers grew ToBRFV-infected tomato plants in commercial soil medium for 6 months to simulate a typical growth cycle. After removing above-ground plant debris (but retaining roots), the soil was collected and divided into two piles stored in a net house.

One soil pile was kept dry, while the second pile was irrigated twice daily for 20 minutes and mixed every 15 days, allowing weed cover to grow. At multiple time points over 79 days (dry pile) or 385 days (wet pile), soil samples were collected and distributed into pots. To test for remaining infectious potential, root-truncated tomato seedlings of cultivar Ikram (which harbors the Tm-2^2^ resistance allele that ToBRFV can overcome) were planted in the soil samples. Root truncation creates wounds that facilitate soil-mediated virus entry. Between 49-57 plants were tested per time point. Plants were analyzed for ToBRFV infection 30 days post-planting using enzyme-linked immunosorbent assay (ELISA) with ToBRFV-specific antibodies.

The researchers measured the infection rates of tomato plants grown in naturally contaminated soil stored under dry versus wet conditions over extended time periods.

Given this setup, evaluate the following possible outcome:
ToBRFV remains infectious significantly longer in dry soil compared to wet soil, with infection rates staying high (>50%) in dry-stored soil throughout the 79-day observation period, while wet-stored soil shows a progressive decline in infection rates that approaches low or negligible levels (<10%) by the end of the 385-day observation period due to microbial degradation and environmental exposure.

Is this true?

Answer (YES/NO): NO